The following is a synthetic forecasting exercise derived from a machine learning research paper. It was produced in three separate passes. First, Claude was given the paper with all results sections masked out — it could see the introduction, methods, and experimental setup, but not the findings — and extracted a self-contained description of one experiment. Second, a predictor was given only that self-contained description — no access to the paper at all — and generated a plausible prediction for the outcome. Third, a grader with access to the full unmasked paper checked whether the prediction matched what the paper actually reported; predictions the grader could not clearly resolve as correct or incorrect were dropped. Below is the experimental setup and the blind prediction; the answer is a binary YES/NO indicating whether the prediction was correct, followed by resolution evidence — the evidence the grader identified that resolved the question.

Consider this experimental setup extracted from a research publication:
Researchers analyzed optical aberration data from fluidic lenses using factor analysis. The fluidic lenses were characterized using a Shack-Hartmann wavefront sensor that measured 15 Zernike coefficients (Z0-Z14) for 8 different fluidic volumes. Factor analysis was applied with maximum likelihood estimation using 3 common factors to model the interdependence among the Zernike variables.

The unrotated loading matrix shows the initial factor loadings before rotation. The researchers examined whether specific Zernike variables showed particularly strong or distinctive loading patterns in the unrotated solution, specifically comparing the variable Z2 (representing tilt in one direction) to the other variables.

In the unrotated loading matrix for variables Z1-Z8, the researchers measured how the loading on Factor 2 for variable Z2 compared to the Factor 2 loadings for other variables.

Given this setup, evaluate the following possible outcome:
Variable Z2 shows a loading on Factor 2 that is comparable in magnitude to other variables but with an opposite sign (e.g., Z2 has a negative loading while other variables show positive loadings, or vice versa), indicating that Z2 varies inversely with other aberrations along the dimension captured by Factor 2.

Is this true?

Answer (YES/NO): NO